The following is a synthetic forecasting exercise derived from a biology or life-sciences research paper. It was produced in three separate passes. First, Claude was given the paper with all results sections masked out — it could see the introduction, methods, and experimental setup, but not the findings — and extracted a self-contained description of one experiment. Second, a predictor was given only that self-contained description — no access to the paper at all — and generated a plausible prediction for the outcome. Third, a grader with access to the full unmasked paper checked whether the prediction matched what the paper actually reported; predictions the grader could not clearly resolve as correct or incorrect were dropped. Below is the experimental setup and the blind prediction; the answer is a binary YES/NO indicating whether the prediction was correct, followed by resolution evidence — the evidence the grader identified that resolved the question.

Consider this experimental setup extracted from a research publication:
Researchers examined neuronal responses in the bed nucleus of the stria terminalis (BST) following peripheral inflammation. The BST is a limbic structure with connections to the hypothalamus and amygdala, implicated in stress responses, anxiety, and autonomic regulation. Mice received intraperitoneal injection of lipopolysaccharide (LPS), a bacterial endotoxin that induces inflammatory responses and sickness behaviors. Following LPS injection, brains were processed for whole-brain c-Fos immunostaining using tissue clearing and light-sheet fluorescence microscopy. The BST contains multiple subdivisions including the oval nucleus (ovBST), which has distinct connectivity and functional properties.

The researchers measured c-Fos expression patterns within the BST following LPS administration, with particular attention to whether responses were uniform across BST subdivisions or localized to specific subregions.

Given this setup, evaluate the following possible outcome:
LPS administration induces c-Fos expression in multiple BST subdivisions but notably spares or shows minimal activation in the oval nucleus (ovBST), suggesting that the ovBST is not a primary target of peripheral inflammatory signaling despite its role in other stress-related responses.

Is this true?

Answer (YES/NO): NO